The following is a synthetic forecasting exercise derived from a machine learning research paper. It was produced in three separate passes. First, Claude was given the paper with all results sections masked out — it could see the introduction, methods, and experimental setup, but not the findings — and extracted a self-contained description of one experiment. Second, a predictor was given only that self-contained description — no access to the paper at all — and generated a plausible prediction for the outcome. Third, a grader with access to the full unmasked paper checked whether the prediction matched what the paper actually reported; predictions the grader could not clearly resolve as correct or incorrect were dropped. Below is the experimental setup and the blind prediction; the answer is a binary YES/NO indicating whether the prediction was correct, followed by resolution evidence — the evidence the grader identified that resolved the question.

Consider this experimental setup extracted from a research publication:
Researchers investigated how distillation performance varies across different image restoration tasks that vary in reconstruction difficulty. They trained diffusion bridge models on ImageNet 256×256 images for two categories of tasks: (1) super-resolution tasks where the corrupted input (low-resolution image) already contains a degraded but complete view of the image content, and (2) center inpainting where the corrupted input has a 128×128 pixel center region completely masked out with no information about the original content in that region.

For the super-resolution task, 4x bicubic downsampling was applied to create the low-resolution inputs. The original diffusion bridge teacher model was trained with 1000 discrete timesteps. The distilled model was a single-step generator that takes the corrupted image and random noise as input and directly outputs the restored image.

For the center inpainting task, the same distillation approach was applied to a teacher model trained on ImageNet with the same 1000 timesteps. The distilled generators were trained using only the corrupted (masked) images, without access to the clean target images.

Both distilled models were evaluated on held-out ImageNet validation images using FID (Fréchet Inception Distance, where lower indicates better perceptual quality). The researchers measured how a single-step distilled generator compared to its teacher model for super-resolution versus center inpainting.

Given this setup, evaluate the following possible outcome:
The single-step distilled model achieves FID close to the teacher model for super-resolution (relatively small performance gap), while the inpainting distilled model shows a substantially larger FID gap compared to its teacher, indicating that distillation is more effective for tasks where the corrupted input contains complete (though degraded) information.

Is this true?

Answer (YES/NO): NO